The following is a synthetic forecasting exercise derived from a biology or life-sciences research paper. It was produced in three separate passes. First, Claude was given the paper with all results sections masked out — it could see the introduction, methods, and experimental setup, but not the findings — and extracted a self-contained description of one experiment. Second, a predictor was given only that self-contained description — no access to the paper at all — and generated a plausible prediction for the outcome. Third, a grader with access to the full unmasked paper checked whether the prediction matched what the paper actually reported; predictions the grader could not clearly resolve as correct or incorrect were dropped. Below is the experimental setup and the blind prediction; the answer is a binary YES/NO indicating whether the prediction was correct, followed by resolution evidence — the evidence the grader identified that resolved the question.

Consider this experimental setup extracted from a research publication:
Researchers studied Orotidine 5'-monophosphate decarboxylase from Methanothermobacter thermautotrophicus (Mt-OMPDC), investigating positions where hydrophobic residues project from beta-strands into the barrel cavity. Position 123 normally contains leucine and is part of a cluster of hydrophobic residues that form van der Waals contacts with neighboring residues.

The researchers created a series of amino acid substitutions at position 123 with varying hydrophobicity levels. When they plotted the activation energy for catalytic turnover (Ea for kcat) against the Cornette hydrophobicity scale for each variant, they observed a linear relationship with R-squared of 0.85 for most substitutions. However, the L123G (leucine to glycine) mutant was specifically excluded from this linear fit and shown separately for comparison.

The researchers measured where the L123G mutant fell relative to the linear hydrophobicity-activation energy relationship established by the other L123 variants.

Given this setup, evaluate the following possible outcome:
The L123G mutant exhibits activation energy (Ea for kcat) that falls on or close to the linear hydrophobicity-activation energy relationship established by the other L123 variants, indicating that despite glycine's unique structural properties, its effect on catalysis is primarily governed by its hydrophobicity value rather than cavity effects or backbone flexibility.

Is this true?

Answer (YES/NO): NO